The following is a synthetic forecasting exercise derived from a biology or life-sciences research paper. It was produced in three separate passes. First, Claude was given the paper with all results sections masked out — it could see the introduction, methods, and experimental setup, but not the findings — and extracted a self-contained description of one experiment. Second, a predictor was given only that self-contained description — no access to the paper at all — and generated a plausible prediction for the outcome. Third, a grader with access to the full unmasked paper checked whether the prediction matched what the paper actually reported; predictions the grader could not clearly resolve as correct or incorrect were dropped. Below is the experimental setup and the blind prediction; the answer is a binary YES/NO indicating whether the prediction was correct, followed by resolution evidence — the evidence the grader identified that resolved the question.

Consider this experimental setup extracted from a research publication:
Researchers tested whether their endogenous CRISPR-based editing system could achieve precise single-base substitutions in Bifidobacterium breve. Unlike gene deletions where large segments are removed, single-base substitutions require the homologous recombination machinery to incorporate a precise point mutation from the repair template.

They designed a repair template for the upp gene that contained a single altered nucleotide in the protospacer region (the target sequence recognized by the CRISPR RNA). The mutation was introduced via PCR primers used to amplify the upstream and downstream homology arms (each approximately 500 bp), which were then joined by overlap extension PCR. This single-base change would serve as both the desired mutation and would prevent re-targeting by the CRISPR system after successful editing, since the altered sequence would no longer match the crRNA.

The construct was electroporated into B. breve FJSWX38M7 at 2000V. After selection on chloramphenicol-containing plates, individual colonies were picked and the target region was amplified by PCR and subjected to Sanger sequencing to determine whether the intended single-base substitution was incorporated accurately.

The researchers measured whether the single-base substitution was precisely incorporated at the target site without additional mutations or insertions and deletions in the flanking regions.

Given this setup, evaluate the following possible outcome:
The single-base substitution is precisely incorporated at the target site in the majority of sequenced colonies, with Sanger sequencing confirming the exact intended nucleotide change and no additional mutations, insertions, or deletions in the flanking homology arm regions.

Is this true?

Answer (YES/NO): NO